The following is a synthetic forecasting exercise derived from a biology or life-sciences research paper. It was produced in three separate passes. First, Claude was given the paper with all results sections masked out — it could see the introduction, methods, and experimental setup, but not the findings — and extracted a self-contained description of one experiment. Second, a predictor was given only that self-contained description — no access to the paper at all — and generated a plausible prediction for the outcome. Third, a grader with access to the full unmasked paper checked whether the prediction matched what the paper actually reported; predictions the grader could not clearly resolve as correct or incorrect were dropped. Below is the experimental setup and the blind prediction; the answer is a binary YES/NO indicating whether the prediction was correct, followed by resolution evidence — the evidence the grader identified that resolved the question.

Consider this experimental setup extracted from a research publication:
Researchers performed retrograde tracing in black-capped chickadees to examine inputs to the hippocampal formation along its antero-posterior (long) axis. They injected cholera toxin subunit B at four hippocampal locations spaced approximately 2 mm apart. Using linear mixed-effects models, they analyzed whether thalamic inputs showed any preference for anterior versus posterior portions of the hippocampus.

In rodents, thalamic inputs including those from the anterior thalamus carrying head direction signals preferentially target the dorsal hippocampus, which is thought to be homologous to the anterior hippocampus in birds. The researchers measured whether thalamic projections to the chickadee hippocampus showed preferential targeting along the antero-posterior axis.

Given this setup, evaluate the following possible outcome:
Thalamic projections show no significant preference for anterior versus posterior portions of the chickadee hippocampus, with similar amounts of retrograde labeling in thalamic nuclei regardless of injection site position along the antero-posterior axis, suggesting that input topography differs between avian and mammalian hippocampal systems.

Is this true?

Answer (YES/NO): NO